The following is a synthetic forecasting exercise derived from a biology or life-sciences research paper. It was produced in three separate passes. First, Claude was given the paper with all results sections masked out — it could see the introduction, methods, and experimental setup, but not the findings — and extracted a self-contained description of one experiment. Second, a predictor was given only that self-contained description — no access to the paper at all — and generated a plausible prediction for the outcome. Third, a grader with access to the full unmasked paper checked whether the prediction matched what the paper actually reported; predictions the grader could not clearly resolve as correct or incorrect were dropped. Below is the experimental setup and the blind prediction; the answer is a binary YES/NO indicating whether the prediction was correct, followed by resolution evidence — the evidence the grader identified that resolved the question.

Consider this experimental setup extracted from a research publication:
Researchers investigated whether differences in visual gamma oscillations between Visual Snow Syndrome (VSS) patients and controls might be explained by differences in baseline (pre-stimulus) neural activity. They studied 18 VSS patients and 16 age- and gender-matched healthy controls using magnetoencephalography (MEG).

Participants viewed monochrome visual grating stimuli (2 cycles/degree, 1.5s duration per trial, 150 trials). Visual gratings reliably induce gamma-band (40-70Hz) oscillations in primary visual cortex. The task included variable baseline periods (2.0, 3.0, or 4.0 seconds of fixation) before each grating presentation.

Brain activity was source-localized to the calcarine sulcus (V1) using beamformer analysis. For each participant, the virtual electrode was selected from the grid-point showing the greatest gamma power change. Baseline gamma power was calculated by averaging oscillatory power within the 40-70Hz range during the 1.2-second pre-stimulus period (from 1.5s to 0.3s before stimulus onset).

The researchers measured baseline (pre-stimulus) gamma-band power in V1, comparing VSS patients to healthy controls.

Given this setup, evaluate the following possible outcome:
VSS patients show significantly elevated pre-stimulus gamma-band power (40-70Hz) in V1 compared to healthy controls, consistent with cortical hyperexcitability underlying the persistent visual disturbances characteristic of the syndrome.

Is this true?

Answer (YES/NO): NO